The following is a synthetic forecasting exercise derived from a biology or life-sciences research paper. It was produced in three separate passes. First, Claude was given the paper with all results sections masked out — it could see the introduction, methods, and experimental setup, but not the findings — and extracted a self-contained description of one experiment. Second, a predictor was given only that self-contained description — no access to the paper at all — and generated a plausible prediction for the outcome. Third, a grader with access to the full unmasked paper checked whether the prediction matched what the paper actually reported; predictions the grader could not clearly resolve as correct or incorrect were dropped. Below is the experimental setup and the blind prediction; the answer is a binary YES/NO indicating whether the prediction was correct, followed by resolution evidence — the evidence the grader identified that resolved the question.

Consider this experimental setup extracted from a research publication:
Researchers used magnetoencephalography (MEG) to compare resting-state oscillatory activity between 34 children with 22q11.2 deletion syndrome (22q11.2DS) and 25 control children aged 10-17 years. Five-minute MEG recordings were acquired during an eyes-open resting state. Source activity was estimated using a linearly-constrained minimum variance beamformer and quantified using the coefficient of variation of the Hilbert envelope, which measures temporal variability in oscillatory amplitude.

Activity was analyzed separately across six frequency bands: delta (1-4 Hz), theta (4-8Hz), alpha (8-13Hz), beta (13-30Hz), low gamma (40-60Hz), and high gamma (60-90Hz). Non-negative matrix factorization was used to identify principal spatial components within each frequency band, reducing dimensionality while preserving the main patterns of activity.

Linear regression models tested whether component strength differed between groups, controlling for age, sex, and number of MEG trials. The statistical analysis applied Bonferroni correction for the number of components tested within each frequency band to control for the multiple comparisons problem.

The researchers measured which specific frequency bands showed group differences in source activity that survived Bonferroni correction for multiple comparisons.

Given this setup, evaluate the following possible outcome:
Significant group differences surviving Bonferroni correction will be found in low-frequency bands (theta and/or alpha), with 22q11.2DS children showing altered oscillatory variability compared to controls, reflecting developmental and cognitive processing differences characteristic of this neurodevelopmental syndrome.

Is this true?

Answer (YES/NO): NO